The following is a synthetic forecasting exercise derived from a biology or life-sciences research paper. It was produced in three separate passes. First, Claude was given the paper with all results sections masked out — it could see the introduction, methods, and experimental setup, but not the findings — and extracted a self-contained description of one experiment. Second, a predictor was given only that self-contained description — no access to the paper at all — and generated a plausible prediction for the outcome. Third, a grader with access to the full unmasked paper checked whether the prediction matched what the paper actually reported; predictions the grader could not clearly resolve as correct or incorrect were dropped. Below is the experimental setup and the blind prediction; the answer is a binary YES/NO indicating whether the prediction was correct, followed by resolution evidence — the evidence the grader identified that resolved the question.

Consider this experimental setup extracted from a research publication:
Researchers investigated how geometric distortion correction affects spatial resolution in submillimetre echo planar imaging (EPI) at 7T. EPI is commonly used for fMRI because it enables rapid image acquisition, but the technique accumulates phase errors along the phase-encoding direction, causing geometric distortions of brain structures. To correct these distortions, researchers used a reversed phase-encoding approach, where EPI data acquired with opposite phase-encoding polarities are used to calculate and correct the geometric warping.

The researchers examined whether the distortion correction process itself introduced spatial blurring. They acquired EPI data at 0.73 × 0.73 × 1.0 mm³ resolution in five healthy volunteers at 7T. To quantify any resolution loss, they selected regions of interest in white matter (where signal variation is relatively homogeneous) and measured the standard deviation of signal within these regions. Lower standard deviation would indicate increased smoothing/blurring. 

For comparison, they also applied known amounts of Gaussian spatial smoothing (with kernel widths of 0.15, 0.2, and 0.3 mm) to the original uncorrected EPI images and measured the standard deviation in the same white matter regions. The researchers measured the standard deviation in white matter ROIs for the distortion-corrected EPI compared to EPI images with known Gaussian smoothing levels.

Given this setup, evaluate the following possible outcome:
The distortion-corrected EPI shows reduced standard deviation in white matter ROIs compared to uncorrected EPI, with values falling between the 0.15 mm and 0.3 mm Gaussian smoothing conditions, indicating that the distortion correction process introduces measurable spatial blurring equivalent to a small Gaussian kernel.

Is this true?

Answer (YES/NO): NO